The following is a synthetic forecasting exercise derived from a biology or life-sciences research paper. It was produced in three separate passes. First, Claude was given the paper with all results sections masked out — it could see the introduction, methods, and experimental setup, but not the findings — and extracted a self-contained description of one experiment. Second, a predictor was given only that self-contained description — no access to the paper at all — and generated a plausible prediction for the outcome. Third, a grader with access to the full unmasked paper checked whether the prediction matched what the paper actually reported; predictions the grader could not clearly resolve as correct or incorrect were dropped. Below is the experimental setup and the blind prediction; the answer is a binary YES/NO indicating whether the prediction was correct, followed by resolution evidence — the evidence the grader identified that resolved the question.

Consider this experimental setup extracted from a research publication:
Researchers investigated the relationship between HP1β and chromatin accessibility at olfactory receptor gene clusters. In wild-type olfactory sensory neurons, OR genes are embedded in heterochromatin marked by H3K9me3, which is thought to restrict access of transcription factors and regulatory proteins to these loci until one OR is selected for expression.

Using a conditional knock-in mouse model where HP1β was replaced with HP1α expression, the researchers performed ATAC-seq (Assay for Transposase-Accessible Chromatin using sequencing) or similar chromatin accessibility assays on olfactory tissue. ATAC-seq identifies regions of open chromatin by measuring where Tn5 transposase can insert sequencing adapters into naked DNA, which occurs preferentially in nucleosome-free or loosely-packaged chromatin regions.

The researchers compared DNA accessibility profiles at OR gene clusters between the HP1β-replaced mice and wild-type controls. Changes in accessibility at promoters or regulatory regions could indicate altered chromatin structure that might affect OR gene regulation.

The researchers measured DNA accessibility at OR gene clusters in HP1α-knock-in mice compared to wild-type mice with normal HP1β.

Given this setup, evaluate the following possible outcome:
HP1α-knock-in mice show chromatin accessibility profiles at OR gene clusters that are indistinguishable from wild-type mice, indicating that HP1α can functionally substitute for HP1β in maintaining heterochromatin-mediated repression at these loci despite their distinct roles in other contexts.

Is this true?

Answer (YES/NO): NO